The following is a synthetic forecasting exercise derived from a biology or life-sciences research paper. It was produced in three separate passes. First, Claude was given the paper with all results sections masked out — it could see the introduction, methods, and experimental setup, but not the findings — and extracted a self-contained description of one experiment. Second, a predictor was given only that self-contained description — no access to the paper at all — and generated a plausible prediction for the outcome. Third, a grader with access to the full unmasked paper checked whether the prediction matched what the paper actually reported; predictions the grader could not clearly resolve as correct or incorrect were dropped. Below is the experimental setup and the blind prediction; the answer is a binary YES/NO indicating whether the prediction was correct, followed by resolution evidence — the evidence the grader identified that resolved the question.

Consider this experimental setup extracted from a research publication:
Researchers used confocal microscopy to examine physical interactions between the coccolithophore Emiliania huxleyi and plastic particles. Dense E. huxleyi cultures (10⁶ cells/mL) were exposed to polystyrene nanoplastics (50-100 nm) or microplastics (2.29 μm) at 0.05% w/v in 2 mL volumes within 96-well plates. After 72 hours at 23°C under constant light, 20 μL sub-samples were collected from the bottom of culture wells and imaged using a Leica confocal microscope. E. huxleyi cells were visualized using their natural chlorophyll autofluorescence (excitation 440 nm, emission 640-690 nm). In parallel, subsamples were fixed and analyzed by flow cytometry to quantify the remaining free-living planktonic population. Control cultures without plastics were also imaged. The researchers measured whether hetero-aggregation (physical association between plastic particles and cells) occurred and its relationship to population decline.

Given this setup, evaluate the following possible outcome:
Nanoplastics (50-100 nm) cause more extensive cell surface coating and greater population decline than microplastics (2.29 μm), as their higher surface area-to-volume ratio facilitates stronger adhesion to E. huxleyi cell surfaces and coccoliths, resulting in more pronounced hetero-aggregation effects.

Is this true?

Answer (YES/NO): NO